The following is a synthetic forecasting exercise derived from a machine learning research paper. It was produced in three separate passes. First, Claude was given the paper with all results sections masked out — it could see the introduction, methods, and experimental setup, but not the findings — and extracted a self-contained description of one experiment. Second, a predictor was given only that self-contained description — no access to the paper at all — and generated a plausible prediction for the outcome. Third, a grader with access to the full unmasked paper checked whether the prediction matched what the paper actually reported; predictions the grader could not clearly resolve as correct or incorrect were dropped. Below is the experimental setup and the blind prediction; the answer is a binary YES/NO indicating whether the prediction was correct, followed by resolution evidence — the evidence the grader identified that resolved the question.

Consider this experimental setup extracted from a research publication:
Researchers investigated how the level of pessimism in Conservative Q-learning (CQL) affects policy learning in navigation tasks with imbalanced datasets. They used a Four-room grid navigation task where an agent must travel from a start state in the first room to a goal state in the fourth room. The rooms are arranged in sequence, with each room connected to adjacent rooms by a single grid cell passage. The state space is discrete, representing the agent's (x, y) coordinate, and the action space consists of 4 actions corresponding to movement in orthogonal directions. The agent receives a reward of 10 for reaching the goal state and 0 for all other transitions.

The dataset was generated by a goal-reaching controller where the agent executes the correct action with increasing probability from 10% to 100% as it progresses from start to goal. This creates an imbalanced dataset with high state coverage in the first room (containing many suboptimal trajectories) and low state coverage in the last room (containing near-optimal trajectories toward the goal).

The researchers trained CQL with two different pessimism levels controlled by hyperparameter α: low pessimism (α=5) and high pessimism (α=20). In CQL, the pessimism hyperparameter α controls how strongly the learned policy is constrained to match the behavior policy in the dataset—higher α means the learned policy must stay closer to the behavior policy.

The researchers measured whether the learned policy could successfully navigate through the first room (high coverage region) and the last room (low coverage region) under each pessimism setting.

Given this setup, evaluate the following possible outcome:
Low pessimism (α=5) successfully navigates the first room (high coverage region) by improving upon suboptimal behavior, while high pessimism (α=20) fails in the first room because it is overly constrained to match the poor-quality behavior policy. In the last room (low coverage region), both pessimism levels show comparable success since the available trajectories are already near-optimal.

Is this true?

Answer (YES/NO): NO